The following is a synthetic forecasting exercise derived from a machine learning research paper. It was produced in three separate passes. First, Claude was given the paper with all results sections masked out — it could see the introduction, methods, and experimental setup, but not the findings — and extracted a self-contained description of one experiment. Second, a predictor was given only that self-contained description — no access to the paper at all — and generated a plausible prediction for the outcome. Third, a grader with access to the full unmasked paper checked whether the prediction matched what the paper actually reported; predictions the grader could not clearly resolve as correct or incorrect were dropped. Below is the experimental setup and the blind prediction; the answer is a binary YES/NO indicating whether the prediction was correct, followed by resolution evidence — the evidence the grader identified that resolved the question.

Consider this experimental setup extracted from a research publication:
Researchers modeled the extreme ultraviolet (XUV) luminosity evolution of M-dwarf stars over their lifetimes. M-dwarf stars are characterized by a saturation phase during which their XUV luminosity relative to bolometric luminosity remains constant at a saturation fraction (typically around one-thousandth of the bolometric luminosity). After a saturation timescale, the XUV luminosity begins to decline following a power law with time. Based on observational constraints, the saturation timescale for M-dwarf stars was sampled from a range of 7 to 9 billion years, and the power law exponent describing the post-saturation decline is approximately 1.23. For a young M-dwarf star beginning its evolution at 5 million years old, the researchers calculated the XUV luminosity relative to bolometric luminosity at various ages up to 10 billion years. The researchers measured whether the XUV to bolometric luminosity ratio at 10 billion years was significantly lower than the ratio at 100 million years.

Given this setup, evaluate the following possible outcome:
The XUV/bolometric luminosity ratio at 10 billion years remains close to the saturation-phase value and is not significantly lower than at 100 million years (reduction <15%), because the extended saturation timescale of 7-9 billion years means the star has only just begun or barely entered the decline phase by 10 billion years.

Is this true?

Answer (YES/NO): NO